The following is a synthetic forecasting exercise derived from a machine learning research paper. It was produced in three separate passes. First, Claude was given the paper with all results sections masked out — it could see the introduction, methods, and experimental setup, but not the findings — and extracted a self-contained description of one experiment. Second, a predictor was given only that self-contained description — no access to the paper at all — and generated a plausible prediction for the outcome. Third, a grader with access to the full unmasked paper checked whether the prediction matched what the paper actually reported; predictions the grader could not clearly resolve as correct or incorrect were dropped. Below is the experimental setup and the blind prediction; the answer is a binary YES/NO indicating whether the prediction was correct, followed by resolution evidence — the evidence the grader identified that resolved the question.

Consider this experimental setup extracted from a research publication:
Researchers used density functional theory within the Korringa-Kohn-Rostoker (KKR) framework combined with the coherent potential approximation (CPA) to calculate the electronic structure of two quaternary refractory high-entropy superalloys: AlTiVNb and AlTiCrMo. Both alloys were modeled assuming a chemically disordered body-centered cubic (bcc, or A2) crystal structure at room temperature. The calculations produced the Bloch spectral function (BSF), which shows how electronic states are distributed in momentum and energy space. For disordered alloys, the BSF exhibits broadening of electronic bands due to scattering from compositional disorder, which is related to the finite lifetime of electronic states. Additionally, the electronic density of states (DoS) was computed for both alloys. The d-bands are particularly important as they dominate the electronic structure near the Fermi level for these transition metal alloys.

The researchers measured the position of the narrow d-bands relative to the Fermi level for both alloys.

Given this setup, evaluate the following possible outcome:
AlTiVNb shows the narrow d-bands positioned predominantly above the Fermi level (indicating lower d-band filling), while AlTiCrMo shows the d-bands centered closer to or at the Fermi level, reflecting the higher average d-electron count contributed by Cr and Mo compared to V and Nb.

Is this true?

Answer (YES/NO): NO